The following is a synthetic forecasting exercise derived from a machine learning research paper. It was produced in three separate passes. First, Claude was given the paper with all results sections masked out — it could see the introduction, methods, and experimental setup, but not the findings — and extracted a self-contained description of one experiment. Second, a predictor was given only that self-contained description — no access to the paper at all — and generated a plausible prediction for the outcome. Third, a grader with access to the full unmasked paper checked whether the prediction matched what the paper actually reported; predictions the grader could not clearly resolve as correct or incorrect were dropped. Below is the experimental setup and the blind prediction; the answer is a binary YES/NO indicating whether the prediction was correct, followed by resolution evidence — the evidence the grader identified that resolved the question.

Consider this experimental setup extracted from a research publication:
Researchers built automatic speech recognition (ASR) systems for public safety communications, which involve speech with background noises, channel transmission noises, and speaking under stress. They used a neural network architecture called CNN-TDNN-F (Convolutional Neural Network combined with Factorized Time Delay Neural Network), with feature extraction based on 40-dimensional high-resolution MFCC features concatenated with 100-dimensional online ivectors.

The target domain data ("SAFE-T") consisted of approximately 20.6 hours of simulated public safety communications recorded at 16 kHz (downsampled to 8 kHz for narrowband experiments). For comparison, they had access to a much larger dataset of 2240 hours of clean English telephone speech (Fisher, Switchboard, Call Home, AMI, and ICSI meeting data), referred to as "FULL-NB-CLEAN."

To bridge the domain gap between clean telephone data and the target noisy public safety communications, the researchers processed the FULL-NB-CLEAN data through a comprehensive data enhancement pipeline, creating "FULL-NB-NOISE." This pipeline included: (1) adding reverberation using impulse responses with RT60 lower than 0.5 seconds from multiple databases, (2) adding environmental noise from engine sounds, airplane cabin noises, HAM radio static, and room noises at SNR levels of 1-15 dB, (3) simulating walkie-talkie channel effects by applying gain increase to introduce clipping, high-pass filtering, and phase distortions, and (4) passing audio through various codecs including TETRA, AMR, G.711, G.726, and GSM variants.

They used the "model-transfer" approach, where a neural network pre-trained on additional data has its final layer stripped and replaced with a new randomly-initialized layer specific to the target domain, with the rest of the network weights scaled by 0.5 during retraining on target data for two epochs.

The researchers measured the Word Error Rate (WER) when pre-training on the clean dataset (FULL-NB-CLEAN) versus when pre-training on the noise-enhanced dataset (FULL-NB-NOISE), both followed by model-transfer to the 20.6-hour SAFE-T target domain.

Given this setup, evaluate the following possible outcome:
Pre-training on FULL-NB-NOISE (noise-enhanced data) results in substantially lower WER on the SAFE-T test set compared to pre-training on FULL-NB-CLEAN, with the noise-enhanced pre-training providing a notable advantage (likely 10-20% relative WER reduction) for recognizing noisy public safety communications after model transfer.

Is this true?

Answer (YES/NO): NO